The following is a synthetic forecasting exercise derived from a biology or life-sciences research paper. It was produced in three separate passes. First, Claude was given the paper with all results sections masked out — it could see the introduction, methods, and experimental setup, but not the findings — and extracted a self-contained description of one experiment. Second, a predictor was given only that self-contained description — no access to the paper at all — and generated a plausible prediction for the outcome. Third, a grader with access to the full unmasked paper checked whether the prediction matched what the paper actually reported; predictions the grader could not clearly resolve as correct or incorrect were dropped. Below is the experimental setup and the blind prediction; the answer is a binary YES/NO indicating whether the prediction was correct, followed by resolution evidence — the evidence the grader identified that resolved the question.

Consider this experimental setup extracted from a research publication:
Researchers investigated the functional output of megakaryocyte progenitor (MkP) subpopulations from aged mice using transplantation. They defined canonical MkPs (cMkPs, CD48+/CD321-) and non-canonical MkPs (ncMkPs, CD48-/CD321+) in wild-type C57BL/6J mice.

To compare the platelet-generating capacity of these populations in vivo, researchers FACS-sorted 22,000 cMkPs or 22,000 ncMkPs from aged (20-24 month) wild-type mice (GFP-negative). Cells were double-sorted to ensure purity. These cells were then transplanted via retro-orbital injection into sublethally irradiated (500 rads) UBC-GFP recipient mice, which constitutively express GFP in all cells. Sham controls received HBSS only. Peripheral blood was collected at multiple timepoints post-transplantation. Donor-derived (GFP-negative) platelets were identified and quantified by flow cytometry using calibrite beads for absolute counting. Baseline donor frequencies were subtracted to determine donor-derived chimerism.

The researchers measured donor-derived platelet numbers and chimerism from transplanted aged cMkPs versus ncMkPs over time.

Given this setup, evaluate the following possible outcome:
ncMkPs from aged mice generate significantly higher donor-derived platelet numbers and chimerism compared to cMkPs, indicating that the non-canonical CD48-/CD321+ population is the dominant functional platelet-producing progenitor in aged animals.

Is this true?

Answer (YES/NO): YES